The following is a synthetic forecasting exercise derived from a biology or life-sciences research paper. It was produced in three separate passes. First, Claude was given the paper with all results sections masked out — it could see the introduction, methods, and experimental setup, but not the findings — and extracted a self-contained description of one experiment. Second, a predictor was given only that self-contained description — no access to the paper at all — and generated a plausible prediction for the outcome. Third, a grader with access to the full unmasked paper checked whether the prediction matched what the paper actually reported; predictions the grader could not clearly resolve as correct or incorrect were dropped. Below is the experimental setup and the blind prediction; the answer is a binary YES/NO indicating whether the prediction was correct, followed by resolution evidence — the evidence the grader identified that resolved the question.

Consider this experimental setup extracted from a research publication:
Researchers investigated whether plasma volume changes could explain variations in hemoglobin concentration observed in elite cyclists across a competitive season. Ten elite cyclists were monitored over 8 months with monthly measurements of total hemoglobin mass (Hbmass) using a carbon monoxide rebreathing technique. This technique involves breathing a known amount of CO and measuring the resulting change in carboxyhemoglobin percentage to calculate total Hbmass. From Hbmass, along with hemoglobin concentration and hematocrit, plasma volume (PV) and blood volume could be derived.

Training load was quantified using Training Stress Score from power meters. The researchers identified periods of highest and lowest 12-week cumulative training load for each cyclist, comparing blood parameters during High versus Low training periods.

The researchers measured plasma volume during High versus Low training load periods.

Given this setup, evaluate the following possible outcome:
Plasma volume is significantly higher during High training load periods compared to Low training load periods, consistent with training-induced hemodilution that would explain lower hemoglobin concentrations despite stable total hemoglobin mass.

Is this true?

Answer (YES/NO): NO